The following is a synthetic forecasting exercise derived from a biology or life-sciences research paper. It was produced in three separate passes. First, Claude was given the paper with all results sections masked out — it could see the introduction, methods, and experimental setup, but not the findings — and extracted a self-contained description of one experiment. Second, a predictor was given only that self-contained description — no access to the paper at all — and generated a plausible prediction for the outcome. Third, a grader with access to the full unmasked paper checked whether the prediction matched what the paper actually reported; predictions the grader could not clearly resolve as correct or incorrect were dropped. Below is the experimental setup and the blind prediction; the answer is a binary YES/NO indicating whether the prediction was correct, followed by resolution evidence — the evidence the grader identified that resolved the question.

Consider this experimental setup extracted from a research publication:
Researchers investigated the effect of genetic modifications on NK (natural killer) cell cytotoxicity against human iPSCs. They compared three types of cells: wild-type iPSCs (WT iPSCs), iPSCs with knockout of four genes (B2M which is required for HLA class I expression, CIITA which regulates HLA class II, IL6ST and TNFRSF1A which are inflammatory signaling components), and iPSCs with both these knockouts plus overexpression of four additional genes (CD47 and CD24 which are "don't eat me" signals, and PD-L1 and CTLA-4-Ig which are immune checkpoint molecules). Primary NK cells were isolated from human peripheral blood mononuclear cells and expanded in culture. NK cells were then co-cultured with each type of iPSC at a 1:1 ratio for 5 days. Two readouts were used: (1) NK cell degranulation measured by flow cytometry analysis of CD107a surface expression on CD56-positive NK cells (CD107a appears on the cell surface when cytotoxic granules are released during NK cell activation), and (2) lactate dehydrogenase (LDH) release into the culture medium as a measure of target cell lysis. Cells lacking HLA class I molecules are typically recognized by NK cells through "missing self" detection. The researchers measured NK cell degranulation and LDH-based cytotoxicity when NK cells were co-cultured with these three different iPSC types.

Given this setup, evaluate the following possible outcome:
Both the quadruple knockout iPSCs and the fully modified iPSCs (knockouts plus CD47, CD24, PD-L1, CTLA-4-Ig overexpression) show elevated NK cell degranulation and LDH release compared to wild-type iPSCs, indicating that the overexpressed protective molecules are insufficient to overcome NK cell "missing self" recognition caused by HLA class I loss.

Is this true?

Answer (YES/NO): NO